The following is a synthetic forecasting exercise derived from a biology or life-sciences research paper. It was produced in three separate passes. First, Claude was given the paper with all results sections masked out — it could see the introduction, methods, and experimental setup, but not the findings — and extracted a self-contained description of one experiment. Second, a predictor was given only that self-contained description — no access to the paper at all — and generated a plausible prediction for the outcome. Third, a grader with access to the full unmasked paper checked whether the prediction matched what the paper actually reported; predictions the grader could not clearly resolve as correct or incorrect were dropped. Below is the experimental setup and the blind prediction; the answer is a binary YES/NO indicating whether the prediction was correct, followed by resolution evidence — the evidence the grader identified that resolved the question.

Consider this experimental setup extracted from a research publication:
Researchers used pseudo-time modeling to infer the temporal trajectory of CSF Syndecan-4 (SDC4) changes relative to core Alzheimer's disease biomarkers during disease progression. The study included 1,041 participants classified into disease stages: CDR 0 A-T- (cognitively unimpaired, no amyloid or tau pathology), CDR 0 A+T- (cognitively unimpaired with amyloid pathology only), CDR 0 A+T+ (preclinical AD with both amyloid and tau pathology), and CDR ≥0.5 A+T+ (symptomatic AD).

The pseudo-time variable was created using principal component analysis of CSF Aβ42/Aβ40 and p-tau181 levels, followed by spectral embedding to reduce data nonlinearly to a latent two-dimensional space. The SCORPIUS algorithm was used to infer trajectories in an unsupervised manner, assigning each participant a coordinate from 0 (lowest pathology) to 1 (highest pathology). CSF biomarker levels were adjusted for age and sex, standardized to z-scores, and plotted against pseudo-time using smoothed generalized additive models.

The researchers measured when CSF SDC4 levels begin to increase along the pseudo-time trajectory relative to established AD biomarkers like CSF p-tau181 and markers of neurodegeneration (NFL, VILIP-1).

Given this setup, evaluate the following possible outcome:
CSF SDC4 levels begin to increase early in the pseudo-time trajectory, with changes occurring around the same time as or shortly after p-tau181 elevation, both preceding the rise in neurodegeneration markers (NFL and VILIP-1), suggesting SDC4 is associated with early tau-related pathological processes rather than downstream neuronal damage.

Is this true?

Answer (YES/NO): NO